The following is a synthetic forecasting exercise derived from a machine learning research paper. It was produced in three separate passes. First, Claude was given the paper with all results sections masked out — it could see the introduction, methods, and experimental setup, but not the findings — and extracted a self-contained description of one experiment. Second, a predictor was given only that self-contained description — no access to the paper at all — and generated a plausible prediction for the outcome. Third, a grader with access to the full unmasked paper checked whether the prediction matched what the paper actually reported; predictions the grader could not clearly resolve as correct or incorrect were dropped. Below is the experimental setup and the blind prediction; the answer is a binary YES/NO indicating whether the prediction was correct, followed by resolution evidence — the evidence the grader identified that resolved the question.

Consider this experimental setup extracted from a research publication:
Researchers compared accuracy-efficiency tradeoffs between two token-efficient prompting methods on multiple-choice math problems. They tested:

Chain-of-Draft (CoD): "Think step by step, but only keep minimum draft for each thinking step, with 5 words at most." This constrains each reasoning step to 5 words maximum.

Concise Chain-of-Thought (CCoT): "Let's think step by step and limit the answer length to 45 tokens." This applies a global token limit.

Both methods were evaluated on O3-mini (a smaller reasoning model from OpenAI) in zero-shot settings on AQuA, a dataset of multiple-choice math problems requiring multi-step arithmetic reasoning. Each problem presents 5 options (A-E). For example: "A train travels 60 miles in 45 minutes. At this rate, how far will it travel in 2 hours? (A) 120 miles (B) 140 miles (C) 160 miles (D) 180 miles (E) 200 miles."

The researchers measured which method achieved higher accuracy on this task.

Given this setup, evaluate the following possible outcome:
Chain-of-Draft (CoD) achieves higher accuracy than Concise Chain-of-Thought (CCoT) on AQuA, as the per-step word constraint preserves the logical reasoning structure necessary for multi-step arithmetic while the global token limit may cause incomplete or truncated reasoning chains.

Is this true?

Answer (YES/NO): YES